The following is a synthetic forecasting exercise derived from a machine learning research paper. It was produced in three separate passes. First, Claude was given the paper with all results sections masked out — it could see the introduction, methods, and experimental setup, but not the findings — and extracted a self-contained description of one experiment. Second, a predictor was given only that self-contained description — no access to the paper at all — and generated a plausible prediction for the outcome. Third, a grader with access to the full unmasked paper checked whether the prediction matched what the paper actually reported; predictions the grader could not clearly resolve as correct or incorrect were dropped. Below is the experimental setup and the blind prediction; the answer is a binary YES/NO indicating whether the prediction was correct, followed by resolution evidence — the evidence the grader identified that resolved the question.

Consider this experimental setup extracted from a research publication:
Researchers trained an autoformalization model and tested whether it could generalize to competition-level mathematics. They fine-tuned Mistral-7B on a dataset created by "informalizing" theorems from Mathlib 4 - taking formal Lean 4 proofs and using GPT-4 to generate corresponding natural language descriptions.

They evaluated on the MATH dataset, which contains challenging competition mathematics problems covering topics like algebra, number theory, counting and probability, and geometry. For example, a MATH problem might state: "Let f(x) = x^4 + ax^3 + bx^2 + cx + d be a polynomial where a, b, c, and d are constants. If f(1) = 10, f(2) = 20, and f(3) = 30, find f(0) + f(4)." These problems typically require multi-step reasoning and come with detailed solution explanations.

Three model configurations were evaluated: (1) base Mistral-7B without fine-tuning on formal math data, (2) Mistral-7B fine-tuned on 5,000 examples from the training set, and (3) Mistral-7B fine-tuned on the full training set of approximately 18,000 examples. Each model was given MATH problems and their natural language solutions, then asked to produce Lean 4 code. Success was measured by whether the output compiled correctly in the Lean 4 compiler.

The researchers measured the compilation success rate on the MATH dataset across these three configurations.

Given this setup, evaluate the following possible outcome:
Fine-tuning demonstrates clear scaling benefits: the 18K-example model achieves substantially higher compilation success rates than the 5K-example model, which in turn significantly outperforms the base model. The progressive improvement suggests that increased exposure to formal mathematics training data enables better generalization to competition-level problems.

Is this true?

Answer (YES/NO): NO